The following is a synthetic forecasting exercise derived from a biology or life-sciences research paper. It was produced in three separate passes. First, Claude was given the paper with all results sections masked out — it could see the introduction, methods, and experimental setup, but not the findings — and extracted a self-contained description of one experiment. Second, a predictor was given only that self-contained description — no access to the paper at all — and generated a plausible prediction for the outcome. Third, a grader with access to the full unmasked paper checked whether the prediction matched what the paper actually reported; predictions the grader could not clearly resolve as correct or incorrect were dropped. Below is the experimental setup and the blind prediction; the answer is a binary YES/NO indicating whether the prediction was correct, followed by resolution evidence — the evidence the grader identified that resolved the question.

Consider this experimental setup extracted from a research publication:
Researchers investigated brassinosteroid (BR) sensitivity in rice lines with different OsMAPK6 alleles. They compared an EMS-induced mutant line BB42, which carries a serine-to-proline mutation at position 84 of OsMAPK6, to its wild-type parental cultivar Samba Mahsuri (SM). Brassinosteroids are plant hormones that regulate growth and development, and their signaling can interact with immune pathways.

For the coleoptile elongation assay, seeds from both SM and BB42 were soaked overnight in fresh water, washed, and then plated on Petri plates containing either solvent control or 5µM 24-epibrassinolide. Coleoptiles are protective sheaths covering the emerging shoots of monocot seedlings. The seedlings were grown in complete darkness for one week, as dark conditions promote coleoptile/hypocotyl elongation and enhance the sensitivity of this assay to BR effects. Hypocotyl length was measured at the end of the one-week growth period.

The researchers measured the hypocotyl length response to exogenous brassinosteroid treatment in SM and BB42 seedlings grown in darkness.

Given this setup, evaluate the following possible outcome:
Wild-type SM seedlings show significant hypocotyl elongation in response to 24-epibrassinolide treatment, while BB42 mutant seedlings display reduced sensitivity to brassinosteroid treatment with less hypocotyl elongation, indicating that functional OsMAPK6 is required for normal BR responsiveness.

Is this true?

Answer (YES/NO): YES